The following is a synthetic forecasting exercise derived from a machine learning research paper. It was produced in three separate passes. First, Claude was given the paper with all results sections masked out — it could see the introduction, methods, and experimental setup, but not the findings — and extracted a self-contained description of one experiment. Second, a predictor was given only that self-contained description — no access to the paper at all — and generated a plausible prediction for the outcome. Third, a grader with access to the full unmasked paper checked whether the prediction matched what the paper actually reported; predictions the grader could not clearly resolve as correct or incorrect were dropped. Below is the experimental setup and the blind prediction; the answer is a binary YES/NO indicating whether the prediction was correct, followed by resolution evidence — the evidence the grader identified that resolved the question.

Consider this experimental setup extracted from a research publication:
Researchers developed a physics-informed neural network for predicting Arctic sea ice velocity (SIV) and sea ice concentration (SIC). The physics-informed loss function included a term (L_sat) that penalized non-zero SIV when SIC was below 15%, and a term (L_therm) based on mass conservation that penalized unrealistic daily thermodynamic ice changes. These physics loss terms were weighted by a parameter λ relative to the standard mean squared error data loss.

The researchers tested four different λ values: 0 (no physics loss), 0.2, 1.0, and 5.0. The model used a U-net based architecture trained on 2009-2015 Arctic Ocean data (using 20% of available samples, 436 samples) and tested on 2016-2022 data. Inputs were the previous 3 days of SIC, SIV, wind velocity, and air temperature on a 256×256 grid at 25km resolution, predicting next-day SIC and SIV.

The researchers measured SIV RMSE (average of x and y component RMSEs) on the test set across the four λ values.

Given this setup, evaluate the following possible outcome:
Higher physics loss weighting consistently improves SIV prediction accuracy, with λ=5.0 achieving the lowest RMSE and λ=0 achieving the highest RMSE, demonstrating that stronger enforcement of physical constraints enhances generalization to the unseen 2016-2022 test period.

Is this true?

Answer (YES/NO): NO